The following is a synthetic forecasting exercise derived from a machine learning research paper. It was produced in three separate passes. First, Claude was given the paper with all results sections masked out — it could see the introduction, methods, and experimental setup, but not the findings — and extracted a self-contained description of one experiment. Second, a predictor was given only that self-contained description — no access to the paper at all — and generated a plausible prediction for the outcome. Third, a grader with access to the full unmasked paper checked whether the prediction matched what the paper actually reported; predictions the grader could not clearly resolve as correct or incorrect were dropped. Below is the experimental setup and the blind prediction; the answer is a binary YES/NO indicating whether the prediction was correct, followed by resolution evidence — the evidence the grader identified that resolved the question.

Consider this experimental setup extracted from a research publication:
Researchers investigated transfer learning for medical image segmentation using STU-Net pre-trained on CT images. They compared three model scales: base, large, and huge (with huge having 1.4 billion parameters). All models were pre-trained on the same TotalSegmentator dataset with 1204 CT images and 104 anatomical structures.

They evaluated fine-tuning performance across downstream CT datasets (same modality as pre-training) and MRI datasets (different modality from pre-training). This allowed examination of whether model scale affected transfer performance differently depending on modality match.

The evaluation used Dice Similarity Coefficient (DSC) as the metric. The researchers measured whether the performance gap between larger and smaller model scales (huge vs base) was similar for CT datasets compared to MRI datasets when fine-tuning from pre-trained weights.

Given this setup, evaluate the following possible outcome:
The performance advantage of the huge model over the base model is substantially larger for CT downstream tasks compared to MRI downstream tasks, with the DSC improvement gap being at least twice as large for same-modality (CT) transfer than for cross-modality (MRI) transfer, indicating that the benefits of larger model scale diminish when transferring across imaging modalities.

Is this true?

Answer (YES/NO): NO